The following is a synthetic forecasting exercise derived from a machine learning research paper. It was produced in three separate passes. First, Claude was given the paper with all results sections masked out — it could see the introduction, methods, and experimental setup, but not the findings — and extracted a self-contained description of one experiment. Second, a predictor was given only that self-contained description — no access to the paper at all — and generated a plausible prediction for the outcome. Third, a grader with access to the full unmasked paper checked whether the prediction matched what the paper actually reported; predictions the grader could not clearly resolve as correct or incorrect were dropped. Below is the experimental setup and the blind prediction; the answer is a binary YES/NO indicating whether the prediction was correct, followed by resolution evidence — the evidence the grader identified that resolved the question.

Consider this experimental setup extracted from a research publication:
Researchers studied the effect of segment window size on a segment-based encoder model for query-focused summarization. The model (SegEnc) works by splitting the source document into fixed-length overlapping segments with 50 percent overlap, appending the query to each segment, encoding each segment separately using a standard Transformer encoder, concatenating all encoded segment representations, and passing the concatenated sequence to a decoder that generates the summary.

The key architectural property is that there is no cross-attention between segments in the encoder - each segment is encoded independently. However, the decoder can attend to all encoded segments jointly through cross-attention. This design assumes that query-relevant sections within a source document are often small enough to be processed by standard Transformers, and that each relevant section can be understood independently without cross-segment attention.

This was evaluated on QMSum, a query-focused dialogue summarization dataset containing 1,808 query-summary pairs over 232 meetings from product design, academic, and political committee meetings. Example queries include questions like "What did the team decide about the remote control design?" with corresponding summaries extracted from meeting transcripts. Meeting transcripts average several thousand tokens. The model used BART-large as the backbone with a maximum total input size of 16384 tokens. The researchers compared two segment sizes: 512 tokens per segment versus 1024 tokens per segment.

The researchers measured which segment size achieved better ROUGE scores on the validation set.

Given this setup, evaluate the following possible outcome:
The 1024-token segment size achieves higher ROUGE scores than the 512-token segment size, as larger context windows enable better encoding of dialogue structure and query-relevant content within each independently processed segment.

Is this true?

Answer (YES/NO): NO